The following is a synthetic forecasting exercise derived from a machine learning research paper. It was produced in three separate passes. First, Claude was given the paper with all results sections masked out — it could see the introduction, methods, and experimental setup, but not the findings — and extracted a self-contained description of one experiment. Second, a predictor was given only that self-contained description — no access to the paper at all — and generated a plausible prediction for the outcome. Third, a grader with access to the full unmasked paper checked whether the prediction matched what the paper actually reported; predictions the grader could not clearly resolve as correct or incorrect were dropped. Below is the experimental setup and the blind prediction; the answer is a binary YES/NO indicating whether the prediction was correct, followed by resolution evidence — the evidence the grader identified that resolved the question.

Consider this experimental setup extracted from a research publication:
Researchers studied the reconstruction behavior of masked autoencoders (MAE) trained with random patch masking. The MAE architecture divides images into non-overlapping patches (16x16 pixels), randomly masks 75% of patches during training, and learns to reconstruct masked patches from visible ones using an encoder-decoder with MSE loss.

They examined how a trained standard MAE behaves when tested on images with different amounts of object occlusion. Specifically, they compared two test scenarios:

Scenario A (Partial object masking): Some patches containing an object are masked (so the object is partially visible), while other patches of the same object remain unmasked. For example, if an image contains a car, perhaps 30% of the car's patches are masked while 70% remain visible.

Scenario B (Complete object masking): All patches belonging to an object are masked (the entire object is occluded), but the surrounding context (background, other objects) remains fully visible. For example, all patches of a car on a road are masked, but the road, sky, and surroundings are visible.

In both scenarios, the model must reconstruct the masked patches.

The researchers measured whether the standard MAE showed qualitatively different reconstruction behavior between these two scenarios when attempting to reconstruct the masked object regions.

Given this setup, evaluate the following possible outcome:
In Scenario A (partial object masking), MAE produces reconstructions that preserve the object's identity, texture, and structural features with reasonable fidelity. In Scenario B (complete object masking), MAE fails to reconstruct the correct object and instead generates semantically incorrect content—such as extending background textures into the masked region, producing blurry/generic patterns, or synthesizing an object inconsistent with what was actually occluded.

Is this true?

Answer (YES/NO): YES